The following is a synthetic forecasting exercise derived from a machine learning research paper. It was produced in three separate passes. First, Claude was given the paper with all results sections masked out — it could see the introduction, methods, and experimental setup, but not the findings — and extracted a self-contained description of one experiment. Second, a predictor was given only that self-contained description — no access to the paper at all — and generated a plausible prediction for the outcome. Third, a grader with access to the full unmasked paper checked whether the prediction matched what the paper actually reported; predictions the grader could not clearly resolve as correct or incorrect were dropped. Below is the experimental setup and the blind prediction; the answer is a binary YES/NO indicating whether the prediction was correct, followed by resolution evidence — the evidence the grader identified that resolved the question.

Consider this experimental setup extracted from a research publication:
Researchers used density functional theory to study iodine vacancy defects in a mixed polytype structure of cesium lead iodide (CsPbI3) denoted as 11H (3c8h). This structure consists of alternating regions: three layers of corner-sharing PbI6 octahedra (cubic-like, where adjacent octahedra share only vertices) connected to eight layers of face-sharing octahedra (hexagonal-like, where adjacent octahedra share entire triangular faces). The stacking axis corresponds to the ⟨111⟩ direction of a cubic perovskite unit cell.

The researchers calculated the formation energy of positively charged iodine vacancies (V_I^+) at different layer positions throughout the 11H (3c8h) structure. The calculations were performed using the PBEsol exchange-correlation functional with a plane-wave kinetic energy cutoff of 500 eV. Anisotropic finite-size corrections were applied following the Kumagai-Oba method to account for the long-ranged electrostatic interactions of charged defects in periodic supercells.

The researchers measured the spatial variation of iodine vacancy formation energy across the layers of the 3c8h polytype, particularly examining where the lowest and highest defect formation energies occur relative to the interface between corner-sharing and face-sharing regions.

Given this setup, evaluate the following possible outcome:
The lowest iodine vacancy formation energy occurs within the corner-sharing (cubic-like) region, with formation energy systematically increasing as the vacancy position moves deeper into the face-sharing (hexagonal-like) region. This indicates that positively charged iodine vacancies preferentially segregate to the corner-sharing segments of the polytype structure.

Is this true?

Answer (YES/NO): NO